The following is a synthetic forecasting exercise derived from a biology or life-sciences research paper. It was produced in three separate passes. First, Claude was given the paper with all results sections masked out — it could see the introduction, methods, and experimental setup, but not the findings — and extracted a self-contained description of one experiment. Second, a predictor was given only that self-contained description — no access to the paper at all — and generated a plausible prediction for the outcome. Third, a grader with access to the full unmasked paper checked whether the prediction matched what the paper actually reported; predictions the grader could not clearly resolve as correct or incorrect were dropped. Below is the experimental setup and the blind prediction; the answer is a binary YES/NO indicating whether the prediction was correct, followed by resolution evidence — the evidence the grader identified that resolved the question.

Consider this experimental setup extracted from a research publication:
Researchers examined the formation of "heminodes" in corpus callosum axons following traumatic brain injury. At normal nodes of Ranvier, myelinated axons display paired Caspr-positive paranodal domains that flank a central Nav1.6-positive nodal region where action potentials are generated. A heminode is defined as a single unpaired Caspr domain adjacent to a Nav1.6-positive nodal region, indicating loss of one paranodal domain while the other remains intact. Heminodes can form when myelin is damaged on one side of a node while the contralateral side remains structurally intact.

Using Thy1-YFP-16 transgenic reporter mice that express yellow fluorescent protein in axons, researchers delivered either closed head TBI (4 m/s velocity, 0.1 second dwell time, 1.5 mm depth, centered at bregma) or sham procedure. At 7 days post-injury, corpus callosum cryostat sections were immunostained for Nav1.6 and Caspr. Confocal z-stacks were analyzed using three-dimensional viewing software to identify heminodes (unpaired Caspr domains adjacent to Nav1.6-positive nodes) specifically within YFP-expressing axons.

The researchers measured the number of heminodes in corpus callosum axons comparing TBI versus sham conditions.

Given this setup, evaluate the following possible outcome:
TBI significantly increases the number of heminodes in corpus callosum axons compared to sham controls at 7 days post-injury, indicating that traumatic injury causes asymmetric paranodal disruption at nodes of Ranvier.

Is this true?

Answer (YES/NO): YES